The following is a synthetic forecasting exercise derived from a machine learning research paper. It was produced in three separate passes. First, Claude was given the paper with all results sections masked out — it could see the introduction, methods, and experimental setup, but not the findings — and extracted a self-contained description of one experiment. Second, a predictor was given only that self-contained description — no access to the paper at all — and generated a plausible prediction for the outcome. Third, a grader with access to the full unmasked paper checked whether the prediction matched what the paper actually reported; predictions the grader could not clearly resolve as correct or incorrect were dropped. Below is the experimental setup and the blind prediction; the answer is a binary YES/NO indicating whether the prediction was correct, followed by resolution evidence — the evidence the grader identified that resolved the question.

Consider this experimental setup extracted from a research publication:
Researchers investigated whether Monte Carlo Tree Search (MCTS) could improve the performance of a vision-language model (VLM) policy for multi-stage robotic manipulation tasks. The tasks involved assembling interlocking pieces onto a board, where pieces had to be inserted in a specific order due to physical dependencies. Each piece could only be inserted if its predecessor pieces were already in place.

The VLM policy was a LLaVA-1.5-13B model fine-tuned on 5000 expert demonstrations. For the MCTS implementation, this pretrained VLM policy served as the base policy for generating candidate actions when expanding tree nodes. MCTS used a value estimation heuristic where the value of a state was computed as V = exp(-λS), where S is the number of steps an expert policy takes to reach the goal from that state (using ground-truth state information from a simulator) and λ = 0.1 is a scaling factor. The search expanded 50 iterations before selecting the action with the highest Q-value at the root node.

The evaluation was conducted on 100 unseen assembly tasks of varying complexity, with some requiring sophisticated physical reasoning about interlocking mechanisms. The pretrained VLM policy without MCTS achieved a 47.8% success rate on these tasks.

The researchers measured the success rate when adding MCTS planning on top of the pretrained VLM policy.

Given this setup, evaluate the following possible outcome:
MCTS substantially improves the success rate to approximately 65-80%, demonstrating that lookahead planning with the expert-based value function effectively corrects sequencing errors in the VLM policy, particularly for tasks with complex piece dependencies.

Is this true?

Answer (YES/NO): NO